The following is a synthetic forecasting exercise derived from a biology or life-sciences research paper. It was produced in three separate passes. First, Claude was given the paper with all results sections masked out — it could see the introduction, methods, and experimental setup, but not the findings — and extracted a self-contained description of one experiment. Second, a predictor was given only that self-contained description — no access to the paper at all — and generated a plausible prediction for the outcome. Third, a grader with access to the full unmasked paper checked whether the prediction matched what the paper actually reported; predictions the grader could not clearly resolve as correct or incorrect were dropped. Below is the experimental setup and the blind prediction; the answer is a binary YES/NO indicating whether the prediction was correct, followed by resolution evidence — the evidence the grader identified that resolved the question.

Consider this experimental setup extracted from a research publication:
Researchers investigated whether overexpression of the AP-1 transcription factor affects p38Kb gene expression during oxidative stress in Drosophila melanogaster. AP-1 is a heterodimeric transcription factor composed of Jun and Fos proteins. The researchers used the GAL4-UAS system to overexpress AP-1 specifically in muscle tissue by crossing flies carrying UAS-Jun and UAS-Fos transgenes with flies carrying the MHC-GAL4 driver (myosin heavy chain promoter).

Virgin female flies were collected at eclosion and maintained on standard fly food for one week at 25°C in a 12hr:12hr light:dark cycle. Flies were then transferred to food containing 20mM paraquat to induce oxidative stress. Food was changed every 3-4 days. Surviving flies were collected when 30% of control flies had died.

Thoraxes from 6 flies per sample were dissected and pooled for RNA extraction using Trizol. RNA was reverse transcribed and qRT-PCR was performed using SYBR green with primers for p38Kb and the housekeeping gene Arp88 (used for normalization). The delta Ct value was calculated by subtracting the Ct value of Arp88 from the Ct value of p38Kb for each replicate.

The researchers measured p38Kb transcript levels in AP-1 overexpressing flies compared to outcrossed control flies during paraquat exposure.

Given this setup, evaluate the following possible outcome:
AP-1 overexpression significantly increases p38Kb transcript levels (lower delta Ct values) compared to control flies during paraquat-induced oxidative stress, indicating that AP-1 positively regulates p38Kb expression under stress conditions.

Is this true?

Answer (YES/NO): NO